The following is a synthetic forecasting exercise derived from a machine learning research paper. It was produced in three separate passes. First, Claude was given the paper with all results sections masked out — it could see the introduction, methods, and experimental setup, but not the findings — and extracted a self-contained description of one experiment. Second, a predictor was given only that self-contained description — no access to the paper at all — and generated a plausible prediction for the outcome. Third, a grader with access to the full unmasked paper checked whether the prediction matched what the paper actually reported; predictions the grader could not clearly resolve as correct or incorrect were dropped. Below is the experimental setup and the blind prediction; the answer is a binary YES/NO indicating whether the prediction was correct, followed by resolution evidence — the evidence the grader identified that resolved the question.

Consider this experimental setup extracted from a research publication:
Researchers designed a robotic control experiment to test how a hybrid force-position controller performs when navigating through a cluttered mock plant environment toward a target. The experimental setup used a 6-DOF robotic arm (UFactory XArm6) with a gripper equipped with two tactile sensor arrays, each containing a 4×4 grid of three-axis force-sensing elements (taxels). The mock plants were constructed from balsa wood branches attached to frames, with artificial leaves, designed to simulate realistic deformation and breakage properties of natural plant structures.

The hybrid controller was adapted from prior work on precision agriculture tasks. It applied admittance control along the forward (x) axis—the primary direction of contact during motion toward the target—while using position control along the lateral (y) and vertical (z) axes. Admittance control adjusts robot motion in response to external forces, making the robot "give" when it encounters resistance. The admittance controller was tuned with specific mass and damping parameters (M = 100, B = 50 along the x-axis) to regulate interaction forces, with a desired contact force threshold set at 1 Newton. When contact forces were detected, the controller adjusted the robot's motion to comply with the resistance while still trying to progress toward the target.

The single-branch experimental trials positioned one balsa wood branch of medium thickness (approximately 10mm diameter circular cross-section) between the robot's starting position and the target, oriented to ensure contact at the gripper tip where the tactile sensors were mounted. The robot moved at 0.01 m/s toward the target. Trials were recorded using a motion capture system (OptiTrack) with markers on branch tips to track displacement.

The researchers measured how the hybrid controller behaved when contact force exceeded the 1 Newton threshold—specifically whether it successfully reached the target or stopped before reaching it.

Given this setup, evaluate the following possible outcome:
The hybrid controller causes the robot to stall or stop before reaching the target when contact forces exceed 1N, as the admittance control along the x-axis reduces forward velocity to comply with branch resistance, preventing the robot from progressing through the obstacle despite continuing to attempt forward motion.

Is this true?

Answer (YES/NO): YES